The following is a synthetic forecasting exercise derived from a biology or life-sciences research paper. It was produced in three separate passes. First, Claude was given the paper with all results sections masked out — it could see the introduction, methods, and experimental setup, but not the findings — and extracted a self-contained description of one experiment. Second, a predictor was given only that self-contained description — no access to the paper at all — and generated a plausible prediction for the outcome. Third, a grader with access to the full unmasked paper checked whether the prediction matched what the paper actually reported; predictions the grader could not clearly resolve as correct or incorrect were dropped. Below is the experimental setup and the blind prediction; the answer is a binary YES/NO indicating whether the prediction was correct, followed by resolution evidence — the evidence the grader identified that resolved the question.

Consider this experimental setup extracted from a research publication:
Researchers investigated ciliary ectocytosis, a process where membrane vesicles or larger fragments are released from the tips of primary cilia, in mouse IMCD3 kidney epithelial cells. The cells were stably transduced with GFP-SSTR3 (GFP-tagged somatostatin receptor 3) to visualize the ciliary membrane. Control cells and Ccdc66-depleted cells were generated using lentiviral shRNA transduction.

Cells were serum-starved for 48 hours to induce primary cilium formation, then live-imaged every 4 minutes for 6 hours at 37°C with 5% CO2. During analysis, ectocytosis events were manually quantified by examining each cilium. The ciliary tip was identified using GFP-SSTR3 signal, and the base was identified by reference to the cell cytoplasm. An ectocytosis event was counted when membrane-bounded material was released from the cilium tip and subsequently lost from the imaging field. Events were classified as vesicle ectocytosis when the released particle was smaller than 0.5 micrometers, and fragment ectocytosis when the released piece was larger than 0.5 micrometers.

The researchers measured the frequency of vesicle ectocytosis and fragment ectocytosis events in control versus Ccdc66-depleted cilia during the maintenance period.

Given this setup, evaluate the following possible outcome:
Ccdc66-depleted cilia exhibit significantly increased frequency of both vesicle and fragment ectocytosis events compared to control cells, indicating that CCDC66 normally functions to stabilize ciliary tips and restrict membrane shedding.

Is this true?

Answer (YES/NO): YES